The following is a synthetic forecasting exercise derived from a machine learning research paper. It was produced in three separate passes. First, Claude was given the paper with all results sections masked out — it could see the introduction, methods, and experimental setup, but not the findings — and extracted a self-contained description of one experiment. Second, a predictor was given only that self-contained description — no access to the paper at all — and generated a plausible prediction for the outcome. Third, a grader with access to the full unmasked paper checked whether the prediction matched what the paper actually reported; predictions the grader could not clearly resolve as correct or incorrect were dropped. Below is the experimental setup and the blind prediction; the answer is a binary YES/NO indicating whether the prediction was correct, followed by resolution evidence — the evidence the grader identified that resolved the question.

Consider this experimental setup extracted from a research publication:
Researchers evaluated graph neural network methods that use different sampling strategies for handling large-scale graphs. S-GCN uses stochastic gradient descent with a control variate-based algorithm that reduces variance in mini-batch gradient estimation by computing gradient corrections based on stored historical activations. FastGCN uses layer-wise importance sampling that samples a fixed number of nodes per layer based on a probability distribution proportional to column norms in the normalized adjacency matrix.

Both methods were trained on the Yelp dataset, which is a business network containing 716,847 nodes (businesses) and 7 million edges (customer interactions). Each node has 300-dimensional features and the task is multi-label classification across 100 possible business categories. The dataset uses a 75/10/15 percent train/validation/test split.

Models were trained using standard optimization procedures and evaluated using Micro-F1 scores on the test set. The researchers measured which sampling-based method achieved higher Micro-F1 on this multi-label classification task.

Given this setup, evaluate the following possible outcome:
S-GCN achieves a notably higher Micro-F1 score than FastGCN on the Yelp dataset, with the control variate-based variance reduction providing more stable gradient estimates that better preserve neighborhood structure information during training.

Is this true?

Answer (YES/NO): YES